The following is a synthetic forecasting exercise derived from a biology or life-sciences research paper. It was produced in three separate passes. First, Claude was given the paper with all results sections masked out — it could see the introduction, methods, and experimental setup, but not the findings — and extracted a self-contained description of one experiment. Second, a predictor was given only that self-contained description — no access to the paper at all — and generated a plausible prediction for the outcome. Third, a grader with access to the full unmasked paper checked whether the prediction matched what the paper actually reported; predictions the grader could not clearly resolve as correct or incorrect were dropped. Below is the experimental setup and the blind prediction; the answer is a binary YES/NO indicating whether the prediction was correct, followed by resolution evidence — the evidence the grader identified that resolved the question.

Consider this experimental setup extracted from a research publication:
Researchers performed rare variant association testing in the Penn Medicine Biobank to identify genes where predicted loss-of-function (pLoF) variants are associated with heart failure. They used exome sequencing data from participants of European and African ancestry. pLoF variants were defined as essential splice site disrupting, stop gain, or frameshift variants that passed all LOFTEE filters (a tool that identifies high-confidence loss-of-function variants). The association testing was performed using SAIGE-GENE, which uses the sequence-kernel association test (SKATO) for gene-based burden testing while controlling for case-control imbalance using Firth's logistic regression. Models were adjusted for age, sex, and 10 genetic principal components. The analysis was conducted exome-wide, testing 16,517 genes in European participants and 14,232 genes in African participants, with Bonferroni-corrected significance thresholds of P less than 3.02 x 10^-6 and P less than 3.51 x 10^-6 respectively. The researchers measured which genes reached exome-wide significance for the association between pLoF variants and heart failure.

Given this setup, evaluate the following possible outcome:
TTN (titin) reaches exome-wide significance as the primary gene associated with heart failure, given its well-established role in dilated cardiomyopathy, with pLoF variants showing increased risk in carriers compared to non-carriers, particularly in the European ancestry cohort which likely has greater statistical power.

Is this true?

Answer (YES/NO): YES